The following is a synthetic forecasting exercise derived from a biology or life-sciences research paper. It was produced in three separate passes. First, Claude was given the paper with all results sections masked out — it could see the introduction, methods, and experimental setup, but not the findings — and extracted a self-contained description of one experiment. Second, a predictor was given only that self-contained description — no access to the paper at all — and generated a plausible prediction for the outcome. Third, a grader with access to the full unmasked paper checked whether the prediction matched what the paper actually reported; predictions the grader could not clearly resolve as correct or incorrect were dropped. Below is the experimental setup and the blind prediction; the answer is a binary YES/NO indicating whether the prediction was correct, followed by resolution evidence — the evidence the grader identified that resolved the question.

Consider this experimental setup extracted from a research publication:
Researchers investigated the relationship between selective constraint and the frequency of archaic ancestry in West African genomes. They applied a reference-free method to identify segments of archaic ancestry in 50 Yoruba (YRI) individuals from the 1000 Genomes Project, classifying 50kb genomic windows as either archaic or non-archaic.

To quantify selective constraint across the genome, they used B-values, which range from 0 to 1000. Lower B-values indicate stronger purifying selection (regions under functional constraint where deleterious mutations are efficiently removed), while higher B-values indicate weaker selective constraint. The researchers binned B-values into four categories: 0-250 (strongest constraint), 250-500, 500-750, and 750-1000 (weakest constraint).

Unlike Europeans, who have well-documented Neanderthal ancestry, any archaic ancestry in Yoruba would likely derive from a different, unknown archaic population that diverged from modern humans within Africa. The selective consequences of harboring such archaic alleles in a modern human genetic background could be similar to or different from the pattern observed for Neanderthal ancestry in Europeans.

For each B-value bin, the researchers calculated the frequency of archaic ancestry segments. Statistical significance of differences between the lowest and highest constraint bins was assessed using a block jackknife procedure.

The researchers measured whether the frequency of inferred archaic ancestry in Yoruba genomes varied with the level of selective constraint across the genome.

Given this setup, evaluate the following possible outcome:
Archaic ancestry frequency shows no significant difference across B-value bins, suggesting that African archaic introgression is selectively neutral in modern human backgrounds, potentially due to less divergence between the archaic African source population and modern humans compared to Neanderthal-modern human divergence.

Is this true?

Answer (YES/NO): NO